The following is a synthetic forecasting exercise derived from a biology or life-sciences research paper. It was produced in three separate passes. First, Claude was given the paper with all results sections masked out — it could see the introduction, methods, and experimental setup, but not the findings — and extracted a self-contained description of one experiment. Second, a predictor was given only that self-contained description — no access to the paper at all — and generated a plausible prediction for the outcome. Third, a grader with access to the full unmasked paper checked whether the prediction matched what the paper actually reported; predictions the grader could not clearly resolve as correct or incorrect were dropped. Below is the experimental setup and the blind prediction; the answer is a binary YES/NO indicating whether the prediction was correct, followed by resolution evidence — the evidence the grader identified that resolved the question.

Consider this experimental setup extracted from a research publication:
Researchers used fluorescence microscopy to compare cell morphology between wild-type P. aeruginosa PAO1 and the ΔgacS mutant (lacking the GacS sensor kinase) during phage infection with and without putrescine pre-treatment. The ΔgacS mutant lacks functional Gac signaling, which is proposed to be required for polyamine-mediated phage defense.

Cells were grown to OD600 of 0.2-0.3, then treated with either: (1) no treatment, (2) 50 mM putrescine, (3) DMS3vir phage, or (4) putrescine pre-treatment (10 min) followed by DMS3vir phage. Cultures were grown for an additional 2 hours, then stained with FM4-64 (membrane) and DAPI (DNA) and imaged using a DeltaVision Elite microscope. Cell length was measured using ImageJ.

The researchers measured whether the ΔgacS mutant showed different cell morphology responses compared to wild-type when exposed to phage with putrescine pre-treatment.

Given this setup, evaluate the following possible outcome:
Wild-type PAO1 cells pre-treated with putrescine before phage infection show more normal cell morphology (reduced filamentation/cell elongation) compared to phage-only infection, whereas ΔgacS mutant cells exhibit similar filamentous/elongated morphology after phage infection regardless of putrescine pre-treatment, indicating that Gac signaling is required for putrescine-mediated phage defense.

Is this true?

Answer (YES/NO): YES